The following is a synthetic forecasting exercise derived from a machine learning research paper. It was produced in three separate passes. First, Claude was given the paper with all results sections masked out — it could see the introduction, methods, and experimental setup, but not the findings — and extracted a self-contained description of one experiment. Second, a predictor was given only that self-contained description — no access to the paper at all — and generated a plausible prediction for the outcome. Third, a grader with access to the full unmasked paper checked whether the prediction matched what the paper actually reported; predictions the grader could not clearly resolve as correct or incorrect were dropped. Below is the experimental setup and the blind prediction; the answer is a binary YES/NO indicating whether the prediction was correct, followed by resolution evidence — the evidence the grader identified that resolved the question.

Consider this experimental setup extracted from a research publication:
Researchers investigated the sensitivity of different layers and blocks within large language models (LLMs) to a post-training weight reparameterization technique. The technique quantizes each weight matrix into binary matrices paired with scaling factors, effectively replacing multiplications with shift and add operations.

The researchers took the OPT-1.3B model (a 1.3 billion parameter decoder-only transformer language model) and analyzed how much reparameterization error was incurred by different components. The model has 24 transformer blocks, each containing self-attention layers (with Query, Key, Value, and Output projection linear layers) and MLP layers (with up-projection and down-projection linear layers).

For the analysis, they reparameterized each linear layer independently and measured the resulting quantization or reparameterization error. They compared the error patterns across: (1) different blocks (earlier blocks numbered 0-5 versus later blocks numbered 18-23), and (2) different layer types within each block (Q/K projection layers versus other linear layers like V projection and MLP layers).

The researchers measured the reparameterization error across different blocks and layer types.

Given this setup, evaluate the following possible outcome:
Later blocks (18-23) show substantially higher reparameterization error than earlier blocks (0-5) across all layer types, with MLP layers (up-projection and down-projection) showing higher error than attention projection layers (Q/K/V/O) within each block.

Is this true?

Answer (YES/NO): NO